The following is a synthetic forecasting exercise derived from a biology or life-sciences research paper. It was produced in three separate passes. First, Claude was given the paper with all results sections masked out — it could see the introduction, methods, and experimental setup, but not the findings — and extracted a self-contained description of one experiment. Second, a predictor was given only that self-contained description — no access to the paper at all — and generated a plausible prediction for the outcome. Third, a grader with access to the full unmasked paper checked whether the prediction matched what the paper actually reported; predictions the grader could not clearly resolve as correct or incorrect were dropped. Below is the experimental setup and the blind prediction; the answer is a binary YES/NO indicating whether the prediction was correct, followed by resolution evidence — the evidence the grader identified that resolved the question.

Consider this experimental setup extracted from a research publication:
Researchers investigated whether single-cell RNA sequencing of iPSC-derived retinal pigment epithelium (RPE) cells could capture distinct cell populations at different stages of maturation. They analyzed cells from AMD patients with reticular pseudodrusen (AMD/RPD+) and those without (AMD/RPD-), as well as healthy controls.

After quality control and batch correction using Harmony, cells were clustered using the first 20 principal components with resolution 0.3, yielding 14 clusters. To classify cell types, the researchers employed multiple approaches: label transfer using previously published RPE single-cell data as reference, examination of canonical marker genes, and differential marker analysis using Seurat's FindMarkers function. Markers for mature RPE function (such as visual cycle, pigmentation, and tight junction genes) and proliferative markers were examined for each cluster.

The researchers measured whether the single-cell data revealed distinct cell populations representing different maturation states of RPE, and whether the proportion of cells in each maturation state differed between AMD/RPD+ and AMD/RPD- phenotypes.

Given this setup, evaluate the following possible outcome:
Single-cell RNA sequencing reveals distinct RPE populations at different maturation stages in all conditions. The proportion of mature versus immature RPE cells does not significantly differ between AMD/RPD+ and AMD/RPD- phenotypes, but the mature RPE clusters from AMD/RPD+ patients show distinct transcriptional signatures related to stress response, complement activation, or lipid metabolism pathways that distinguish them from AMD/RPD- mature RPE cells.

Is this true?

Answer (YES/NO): NO